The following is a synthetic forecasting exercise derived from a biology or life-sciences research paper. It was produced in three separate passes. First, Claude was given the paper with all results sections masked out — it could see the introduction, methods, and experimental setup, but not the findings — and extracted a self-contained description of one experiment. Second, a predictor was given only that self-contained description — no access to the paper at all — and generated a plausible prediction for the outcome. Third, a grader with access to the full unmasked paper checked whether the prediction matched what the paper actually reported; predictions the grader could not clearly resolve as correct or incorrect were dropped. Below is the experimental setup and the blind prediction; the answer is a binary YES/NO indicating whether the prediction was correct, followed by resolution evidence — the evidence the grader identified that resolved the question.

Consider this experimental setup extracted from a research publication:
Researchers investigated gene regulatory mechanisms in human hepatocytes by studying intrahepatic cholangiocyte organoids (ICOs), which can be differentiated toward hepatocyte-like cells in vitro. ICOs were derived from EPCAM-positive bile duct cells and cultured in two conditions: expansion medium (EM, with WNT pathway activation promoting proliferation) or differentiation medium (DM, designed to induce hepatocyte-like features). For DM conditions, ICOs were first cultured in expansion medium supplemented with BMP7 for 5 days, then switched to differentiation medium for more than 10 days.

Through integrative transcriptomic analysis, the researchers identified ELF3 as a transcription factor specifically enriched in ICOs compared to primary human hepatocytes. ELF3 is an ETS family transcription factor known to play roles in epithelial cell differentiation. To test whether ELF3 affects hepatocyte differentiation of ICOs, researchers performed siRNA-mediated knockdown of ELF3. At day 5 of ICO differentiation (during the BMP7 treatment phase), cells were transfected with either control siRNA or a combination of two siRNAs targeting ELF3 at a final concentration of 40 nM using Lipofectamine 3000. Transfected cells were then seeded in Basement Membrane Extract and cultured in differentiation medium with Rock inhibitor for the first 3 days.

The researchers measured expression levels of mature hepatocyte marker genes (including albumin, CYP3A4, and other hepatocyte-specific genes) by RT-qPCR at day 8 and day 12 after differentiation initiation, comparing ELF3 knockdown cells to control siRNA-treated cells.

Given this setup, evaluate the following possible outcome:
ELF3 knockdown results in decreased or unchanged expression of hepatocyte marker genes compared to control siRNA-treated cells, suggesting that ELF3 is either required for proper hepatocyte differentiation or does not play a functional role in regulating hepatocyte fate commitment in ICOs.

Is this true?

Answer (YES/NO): NO